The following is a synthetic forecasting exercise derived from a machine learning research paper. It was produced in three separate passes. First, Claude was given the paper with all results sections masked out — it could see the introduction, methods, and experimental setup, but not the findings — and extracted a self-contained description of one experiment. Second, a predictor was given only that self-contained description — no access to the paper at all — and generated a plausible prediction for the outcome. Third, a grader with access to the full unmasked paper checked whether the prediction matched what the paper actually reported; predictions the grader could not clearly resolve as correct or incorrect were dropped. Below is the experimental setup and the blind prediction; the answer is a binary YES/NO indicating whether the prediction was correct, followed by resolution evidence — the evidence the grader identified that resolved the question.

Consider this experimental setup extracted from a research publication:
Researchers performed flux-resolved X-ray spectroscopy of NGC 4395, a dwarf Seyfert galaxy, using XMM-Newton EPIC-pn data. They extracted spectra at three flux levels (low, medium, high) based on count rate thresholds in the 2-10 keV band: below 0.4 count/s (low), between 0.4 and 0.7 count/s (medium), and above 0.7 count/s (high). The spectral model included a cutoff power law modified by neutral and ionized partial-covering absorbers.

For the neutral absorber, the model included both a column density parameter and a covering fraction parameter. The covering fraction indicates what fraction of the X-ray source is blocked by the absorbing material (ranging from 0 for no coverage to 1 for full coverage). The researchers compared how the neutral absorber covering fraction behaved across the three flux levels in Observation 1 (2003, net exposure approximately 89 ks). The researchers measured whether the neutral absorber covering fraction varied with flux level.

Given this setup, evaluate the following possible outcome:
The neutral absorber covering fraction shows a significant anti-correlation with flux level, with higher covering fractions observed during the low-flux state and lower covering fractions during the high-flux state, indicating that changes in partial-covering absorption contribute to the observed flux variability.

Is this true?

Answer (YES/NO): YES